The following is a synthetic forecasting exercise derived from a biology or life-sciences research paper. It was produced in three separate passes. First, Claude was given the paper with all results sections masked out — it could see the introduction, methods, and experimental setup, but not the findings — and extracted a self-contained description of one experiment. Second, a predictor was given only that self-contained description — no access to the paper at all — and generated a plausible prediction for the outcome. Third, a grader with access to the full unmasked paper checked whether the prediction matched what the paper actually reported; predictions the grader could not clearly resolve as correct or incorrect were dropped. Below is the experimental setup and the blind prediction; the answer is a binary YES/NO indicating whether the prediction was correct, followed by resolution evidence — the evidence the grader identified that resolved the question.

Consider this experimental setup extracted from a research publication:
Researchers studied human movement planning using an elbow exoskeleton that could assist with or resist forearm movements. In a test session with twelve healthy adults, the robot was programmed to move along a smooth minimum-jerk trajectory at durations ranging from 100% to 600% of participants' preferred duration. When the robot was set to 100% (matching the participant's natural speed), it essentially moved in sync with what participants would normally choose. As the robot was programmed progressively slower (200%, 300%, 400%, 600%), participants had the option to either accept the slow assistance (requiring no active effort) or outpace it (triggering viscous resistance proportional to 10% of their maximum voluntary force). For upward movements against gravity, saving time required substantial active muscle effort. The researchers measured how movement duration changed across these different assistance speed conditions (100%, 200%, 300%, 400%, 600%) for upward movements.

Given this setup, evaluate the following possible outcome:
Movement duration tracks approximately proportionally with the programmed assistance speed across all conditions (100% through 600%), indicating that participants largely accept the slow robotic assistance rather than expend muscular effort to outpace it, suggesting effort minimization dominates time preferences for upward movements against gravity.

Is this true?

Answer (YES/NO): NO